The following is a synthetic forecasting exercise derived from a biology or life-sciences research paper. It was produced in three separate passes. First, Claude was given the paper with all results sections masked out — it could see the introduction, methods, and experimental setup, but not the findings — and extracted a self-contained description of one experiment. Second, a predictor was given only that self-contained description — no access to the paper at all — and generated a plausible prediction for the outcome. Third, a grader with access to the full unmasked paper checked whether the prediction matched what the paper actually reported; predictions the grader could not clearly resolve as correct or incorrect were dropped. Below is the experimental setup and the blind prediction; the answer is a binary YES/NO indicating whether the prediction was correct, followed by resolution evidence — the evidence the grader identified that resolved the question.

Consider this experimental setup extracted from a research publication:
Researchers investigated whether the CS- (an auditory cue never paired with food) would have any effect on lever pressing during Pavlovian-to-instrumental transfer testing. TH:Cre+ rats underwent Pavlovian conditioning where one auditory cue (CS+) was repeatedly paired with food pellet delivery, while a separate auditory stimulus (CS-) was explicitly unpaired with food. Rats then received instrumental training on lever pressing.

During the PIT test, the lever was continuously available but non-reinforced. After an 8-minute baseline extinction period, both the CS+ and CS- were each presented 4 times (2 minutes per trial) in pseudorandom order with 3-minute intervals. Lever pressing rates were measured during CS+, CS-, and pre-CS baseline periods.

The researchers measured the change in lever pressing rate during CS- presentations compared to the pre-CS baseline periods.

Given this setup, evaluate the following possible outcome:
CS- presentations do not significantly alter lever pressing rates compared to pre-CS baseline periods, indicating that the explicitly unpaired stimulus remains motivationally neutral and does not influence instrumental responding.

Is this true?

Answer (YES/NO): YES